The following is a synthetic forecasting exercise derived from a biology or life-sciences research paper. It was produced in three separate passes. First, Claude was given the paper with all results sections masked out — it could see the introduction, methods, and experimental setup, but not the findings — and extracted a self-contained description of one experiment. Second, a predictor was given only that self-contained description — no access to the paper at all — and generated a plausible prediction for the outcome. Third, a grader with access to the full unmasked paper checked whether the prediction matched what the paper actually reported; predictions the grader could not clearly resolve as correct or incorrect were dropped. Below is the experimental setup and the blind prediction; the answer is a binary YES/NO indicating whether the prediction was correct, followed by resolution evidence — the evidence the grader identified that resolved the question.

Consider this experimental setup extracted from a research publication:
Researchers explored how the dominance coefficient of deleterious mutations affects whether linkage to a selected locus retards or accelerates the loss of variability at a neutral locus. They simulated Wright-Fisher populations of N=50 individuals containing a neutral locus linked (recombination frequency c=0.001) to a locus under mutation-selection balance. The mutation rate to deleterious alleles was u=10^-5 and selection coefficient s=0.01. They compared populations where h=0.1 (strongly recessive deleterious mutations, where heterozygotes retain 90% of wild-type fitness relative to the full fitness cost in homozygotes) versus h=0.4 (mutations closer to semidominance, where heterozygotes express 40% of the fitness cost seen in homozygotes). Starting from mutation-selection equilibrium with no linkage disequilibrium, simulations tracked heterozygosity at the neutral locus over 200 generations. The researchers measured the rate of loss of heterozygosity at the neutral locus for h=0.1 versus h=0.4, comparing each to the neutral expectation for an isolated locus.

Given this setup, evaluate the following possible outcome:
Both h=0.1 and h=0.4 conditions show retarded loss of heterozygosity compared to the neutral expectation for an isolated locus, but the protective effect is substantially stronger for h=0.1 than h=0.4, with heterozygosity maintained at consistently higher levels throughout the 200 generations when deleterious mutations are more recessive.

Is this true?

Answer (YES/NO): NO